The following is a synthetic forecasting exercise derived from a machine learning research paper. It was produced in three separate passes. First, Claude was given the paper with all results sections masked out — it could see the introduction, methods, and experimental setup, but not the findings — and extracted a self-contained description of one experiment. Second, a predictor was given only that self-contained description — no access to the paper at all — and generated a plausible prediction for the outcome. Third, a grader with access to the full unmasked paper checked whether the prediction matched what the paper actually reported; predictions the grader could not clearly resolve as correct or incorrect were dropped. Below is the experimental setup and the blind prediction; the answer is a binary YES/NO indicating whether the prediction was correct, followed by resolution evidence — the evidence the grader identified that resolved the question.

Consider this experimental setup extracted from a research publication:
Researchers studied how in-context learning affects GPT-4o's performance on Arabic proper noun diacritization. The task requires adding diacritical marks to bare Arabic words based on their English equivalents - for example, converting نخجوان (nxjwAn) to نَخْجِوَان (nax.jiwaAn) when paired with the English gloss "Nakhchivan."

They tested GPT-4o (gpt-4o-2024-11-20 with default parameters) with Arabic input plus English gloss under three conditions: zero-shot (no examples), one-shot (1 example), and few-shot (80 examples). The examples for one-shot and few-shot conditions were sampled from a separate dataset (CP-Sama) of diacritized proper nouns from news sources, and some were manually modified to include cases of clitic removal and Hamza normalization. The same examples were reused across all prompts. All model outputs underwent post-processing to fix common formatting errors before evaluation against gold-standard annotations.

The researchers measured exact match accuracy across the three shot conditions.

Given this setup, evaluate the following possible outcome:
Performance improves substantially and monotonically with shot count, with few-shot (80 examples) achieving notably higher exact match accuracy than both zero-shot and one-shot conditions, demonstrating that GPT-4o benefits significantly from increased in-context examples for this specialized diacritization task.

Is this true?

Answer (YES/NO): YES